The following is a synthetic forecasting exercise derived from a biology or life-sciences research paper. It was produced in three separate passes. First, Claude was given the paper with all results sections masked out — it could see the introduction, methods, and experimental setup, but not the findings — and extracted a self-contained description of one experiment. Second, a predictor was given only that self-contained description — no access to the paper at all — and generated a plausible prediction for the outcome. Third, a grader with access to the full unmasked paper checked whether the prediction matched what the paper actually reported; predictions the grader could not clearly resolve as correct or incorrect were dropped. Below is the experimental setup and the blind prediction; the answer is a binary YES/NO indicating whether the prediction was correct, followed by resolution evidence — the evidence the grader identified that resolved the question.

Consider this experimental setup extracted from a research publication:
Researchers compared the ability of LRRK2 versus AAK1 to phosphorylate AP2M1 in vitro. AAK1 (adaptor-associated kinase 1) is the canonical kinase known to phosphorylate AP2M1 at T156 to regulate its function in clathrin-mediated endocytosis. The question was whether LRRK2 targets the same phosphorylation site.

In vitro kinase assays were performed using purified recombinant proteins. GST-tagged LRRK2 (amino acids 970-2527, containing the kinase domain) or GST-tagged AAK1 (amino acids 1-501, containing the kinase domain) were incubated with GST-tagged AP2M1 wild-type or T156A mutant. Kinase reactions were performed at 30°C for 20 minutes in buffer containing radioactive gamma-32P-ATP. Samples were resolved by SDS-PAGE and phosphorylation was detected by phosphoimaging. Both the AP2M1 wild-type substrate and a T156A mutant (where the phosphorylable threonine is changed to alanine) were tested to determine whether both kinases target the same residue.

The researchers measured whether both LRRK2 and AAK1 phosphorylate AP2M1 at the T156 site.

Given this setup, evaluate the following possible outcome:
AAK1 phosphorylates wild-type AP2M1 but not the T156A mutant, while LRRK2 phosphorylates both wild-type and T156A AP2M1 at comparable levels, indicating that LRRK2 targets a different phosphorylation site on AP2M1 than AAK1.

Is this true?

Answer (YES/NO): NO